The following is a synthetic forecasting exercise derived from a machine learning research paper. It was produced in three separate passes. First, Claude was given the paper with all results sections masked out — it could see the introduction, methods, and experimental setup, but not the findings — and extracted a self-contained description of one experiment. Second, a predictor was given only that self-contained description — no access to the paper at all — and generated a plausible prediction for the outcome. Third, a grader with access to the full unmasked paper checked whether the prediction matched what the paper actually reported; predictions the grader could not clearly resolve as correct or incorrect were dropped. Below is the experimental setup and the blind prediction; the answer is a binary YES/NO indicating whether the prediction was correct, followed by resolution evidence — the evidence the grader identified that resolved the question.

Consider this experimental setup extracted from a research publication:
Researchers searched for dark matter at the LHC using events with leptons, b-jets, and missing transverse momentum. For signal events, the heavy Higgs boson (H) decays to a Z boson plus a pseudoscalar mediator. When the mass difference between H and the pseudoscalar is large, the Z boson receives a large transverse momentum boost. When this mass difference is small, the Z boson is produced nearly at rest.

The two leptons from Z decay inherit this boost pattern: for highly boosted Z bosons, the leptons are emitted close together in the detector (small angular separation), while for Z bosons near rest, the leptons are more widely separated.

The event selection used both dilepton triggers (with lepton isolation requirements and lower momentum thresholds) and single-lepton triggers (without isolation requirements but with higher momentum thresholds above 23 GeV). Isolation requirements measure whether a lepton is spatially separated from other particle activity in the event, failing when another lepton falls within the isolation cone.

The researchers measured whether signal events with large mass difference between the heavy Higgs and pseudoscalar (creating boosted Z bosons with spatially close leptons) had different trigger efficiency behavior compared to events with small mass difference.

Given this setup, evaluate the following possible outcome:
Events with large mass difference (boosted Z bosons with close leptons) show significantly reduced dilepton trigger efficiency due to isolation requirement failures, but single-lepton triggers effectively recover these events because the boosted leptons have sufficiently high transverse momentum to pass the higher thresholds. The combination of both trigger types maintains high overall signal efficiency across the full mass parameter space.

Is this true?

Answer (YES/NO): YES